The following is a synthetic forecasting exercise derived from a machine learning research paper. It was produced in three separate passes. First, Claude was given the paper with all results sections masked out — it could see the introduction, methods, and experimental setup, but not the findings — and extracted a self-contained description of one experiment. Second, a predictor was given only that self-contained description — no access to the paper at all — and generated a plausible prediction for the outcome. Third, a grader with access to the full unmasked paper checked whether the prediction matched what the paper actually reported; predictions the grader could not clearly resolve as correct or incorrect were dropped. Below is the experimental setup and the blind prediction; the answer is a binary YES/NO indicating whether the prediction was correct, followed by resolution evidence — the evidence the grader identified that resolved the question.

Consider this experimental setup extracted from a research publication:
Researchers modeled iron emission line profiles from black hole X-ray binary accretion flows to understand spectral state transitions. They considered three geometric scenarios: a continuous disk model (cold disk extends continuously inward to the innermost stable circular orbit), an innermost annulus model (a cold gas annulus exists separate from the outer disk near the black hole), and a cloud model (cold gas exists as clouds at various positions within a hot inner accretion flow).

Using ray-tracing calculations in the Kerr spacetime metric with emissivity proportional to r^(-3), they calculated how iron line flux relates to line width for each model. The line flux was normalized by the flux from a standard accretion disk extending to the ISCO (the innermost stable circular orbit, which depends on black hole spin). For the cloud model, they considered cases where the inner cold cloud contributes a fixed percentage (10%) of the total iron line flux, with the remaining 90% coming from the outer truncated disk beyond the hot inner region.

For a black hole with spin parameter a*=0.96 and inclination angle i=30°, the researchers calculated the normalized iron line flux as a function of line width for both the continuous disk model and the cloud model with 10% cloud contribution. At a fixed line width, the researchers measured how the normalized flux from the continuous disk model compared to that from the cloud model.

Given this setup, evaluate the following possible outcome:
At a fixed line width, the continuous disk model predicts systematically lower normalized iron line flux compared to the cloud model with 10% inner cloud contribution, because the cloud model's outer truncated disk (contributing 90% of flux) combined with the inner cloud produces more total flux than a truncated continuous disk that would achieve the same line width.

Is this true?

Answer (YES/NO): NO